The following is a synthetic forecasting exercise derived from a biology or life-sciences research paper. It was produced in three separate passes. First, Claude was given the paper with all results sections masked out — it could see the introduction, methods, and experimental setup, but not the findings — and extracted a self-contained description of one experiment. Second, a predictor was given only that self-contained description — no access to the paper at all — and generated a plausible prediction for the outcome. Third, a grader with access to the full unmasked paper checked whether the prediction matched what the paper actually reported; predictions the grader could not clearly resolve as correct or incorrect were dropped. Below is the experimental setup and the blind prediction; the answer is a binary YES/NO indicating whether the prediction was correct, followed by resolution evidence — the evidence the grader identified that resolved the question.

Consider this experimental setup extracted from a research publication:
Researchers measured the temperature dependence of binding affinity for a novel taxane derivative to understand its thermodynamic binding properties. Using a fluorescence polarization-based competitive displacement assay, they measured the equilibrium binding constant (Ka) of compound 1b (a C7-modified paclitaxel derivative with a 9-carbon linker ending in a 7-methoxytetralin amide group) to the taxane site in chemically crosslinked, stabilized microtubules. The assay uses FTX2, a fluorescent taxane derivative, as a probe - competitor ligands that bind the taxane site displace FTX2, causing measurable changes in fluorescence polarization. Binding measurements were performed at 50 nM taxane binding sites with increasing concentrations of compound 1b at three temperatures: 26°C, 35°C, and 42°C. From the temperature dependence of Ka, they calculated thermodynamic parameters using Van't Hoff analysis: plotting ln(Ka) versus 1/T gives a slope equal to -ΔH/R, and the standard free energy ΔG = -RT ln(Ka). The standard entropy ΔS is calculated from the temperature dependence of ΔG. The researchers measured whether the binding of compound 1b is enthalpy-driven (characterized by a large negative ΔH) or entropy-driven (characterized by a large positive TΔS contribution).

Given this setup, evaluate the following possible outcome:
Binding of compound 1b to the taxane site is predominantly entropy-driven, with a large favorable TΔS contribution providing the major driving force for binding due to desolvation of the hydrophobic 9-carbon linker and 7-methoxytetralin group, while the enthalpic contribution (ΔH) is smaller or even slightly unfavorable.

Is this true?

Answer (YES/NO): NO